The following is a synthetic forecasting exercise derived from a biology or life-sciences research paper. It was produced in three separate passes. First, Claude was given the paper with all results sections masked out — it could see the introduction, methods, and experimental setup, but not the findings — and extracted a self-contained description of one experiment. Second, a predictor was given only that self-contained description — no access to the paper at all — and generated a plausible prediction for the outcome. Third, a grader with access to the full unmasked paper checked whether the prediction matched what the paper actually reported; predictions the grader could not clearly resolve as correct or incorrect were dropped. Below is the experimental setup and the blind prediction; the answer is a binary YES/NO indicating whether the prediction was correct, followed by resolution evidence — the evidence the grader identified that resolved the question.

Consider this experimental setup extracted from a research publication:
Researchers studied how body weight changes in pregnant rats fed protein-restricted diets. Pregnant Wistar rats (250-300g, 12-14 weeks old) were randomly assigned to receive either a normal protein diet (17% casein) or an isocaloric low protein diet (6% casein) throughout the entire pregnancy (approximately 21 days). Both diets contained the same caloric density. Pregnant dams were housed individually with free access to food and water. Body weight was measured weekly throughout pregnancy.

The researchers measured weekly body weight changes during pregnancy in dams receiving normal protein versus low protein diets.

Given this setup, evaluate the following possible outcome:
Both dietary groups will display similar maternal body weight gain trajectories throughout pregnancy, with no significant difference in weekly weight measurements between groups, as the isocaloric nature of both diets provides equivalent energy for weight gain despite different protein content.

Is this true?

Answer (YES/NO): NO